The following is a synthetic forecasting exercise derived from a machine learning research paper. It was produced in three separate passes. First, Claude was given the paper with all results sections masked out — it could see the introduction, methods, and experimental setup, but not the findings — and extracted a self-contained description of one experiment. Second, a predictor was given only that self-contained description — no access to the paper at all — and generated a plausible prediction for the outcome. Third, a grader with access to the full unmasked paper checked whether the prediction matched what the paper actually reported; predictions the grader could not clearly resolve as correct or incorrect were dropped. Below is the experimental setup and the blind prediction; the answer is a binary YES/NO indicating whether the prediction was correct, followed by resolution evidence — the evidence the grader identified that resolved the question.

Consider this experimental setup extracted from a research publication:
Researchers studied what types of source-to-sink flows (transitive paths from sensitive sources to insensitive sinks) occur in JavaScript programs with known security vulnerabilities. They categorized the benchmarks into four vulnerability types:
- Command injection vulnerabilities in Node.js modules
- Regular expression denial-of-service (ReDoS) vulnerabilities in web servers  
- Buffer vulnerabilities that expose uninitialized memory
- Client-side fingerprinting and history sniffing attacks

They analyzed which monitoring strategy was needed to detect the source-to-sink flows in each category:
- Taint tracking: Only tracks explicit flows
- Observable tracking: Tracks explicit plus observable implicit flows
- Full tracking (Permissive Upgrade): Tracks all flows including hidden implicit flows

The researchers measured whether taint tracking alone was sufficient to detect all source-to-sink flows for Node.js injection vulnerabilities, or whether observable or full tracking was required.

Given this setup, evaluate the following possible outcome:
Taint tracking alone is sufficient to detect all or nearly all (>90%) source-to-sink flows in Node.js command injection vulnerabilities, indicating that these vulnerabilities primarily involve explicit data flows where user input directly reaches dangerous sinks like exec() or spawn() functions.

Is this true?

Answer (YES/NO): YES